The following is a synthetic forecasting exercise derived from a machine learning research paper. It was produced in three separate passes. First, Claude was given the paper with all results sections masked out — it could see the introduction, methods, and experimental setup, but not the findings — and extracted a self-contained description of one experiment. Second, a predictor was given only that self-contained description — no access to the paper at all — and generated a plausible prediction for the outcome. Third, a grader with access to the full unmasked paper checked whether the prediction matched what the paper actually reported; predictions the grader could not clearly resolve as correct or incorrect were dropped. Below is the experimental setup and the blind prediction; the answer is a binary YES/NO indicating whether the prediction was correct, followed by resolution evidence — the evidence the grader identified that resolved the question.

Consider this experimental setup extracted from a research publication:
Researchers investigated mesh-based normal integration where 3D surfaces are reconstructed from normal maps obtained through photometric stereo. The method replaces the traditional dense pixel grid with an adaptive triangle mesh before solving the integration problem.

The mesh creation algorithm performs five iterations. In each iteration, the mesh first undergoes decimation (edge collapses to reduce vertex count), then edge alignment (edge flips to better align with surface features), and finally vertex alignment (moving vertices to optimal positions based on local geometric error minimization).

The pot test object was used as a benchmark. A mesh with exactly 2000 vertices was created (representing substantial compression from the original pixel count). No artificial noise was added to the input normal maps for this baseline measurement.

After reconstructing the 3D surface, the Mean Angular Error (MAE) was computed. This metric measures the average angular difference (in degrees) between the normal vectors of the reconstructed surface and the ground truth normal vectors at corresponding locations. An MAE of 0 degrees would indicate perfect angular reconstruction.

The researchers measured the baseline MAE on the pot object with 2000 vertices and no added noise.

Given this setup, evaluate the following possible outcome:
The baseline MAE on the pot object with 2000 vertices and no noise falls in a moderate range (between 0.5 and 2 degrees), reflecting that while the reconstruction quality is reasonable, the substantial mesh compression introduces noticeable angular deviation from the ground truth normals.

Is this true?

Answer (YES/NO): NO